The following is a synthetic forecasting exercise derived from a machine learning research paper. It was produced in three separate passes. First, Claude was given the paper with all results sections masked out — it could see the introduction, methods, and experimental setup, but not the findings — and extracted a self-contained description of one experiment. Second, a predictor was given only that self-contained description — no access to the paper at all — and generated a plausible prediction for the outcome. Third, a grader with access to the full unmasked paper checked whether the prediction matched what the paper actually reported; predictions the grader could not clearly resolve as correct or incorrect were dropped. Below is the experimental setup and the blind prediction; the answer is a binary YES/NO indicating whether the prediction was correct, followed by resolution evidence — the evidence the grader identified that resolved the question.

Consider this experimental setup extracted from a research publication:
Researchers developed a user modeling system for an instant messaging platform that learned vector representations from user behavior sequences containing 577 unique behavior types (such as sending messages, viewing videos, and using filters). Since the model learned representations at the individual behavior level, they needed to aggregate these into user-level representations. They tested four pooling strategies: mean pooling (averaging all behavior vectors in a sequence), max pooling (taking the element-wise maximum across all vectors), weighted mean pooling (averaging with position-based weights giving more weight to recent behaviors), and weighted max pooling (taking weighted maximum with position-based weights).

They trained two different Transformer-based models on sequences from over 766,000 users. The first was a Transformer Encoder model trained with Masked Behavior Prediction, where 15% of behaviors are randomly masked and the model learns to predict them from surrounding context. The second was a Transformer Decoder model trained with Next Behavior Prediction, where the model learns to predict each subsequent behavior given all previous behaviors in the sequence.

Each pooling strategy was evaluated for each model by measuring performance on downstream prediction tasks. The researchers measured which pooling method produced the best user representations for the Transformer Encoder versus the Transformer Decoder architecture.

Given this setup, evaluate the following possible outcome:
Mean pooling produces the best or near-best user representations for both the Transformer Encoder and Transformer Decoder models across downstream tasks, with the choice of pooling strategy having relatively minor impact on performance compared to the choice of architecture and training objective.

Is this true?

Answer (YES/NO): NO